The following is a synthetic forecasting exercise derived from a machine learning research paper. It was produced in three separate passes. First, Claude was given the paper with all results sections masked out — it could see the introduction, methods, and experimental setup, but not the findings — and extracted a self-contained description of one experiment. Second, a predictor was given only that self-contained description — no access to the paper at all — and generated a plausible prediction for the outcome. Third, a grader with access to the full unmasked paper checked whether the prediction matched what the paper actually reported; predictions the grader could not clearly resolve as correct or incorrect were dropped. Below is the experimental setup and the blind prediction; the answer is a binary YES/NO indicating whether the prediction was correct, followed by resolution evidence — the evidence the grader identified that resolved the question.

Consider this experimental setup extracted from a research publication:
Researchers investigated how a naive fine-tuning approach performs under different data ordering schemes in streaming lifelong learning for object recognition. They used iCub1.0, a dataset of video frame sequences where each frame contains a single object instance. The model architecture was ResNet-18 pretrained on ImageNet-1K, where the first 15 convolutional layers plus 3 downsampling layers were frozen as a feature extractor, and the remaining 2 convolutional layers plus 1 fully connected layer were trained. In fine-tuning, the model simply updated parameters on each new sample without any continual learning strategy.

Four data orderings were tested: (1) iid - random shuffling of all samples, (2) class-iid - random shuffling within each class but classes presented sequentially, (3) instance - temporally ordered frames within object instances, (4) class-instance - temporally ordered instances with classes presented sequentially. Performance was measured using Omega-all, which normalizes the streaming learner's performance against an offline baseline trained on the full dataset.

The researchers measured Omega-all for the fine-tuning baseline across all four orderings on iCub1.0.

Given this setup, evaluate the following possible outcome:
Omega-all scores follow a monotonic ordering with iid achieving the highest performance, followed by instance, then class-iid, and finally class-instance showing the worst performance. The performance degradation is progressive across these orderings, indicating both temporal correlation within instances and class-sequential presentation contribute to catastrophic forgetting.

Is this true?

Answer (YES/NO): NO